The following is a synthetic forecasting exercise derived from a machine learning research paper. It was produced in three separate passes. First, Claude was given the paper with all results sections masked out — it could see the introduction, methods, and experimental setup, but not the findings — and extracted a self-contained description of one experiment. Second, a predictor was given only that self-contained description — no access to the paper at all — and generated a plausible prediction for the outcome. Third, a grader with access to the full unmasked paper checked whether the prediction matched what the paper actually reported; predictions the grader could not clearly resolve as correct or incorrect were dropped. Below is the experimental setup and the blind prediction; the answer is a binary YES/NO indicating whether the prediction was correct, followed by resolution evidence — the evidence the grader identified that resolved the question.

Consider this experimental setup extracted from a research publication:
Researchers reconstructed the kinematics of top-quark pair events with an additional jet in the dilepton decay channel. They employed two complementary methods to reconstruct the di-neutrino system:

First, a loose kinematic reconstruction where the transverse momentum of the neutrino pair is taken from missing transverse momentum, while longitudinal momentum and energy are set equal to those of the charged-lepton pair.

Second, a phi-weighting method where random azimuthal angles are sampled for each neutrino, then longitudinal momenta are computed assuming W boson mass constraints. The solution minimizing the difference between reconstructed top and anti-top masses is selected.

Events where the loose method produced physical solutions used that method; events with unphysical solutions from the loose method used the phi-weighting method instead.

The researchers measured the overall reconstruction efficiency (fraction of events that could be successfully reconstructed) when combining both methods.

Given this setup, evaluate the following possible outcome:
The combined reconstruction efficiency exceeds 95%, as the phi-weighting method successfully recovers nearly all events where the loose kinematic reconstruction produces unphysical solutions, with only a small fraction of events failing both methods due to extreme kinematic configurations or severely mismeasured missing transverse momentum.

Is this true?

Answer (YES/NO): YES